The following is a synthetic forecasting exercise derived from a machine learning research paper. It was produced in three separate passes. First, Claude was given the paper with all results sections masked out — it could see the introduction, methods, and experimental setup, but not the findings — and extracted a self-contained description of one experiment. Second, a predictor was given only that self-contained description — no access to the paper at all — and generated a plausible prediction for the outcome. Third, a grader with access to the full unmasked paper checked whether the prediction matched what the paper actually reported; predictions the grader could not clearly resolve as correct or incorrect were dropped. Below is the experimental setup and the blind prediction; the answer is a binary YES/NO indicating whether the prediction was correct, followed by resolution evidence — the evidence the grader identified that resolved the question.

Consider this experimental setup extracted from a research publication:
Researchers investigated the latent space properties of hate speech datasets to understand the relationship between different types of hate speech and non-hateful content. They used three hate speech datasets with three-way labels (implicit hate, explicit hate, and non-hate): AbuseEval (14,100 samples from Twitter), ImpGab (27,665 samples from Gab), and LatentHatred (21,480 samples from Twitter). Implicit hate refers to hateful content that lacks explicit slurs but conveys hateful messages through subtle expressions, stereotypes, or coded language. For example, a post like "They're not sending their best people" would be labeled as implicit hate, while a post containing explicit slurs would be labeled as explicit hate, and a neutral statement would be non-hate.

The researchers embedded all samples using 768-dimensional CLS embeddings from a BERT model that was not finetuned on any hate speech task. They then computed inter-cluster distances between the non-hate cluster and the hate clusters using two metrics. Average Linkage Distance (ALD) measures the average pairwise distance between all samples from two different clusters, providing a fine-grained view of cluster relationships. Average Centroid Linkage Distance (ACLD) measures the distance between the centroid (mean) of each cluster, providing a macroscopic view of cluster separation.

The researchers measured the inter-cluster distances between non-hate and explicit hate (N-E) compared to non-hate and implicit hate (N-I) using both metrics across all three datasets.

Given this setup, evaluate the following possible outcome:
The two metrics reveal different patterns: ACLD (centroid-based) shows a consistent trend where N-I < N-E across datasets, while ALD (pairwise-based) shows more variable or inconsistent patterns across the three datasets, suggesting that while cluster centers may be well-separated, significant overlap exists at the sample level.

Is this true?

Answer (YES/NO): NO